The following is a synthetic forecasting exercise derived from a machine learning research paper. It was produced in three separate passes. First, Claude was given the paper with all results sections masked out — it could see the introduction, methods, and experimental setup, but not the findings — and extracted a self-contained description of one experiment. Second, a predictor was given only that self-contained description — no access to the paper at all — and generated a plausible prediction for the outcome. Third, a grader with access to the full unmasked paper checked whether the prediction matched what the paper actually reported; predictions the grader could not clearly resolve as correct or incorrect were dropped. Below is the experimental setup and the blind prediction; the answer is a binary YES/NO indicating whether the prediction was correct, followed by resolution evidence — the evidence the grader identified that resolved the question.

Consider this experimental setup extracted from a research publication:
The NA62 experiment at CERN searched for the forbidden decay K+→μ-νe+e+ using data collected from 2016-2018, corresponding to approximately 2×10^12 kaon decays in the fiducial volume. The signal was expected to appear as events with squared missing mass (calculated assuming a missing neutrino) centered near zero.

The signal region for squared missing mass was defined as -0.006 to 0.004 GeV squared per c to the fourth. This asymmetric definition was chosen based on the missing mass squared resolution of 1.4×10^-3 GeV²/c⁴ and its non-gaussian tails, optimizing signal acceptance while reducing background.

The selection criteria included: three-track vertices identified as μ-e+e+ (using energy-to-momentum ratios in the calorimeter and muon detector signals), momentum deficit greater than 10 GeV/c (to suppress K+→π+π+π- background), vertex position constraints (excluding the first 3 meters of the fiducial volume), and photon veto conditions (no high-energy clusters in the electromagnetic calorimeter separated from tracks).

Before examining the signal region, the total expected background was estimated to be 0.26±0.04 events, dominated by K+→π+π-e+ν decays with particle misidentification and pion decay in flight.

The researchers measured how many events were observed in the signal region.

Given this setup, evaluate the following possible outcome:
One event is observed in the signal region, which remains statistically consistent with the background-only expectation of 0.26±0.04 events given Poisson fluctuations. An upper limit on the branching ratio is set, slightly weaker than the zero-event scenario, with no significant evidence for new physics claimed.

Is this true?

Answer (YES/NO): NO